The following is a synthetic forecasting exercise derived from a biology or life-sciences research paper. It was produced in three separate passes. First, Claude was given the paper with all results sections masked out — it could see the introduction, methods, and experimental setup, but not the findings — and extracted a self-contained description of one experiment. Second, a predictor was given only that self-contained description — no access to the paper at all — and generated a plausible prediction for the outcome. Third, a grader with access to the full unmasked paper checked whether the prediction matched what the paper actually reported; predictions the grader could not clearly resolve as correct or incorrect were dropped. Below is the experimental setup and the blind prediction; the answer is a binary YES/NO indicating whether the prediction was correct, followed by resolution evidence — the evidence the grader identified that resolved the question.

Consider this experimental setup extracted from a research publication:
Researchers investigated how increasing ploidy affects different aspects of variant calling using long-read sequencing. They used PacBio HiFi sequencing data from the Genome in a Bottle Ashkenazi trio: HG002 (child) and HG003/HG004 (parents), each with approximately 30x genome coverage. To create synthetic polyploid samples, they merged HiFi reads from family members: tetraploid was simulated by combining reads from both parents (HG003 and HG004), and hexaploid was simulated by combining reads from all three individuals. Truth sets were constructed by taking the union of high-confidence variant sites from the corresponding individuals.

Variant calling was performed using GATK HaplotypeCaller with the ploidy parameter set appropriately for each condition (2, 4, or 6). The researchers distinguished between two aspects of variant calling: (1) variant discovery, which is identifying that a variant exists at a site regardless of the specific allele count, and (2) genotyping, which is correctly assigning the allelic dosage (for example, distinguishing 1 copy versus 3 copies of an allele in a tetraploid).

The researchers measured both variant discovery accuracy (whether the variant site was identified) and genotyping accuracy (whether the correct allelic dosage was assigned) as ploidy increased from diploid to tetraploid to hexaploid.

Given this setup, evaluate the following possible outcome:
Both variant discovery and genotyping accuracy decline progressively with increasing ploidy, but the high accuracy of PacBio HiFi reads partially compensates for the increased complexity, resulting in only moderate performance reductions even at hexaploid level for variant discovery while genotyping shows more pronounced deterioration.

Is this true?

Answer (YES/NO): NO